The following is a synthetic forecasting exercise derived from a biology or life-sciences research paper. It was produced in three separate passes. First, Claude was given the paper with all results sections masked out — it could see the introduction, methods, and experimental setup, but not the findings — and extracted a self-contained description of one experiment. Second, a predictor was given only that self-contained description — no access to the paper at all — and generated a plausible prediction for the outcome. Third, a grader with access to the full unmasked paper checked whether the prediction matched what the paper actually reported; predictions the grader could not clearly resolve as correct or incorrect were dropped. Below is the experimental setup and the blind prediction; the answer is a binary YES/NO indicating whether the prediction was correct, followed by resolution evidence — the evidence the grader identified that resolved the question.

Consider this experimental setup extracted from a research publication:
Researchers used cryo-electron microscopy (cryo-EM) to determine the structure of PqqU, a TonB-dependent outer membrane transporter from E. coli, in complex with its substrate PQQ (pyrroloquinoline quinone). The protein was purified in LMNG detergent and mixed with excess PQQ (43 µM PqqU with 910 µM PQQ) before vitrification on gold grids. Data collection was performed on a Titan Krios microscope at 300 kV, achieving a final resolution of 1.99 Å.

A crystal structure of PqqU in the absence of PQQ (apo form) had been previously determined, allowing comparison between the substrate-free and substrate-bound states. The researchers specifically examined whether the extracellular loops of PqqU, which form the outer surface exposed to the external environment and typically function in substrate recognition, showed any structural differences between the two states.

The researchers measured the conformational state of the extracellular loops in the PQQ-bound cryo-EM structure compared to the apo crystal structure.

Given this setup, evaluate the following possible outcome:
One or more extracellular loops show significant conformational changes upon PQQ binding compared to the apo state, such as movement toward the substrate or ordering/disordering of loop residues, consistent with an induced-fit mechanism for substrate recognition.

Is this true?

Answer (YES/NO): YES